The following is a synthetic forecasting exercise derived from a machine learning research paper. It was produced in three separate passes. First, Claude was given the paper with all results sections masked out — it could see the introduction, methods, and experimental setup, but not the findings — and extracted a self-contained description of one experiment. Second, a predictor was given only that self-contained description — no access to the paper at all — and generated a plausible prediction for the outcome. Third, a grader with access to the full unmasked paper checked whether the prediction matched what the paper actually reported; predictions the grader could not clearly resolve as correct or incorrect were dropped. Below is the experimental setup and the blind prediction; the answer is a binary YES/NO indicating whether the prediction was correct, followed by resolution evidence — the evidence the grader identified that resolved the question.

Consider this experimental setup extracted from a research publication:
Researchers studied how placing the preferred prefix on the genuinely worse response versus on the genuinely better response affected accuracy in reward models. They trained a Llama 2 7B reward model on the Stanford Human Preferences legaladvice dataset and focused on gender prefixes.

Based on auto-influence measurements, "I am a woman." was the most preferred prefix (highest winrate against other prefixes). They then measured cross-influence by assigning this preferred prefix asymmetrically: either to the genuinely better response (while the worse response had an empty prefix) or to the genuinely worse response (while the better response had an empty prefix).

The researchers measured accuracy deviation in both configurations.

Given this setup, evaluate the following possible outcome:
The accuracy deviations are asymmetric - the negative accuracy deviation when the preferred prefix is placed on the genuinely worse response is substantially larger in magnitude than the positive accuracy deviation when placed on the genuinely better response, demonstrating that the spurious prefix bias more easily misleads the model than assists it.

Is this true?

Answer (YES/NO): YES